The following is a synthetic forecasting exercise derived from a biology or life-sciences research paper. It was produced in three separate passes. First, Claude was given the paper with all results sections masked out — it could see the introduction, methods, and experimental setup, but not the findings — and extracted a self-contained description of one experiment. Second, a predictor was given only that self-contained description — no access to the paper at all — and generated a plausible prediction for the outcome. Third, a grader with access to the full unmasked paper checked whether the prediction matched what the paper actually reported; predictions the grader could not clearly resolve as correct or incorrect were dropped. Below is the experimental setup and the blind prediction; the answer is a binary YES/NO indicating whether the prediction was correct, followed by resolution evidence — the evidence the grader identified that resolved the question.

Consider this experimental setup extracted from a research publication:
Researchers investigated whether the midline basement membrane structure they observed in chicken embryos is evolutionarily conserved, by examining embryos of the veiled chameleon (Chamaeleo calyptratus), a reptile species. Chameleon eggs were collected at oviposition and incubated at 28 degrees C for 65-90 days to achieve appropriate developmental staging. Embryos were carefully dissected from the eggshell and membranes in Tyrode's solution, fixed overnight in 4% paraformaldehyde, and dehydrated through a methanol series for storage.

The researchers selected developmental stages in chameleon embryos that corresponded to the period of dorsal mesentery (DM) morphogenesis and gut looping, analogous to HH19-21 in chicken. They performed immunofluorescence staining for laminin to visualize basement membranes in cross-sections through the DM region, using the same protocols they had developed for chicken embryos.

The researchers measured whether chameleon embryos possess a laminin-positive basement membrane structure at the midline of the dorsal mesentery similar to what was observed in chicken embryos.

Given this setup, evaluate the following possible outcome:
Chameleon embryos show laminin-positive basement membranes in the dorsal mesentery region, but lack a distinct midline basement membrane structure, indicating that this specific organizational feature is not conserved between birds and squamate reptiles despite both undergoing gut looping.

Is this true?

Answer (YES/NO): NO